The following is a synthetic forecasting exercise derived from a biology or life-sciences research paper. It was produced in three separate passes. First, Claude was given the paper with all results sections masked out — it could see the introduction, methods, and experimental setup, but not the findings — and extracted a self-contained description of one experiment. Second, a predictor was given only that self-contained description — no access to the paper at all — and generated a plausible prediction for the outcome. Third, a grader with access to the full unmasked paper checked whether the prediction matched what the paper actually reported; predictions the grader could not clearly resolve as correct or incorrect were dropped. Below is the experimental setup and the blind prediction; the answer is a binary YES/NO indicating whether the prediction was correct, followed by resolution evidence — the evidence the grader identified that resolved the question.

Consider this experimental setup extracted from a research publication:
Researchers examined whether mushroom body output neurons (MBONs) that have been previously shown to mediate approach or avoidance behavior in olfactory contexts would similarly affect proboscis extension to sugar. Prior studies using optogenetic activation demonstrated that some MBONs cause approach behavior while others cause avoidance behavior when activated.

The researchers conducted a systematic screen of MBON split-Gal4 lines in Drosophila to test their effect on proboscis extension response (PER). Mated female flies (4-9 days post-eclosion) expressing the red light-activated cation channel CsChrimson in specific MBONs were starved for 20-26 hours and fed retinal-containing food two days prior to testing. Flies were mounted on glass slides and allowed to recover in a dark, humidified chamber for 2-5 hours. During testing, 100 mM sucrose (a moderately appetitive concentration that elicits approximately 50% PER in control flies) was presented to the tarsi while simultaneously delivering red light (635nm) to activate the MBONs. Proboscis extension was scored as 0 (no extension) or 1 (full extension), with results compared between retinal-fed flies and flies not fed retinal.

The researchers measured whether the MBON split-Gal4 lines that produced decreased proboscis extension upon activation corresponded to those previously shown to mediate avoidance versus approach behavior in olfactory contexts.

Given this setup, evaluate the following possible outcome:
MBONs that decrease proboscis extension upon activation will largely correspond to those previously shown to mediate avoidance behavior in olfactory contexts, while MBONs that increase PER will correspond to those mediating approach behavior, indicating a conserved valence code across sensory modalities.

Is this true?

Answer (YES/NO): NO